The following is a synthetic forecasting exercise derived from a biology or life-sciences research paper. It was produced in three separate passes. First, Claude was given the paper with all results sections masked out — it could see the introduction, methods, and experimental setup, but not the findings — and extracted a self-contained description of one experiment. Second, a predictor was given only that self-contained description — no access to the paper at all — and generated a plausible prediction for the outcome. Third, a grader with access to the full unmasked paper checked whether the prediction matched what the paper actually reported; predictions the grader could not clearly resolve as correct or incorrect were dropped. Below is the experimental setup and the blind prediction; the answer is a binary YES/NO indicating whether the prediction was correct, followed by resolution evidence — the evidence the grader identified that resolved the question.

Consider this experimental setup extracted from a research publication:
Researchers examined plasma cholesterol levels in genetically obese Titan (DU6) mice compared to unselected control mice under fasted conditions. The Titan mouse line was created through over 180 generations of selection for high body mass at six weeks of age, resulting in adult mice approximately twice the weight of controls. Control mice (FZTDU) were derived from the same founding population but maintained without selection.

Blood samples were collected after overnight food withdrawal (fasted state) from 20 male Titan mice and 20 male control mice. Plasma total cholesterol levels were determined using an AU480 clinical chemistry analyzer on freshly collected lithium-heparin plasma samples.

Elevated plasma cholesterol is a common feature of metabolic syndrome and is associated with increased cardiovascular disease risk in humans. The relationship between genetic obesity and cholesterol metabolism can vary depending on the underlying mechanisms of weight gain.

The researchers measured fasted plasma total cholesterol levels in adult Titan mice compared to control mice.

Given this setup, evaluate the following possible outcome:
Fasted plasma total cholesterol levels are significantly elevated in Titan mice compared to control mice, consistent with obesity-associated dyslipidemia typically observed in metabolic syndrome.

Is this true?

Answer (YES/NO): YES